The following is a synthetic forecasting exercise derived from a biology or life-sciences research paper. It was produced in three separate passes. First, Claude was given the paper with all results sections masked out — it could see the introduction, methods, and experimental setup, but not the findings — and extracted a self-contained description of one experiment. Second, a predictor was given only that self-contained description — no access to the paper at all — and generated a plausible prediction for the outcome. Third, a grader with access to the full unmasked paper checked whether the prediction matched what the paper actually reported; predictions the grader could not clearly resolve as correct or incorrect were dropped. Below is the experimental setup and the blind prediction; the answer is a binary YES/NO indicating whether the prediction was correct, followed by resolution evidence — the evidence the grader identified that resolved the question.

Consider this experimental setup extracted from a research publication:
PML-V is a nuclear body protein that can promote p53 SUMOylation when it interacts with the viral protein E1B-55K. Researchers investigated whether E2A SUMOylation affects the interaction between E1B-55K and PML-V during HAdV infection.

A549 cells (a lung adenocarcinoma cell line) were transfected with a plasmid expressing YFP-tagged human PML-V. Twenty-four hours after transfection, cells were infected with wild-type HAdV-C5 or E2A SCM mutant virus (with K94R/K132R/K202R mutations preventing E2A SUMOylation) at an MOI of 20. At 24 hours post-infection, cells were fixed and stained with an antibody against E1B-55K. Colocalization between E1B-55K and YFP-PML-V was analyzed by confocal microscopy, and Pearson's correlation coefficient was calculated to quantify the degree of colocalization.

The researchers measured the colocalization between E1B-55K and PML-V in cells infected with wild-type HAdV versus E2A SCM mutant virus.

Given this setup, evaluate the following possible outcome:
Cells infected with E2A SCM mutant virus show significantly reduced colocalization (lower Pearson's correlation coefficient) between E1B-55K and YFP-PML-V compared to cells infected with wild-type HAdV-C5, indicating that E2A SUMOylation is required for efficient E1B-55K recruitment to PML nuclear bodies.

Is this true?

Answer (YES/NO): YES